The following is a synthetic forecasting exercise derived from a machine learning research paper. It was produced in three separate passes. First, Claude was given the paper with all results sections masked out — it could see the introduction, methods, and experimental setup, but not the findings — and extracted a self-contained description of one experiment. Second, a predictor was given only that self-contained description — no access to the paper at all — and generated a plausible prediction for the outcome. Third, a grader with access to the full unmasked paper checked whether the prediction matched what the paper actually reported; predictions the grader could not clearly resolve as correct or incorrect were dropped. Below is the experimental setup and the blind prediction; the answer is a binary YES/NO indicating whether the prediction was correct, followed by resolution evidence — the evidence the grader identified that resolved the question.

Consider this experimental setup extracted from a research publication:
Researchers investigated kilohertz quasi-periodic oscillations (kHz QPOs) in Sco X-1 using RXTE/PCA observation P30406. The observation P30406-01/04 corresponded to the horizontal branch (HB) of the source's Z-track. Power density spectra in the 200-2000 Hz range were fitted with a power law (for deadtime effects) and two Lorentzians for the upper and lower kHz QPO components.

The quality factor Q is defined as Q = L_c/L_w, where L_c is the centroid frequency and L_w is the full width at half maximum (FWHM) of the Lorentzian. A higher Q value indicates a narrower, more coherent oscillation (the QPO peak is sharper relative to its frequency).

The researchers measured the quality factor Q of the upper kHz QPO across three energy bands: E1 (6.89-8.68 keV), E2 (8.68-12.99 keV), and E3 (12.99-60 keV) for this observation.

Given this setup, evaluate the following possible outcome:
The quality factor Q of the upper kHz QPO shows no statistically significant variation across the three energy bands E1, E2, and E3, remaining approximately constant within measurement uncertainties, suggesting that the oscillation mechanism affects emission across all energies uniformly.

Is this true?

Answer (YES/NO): YES